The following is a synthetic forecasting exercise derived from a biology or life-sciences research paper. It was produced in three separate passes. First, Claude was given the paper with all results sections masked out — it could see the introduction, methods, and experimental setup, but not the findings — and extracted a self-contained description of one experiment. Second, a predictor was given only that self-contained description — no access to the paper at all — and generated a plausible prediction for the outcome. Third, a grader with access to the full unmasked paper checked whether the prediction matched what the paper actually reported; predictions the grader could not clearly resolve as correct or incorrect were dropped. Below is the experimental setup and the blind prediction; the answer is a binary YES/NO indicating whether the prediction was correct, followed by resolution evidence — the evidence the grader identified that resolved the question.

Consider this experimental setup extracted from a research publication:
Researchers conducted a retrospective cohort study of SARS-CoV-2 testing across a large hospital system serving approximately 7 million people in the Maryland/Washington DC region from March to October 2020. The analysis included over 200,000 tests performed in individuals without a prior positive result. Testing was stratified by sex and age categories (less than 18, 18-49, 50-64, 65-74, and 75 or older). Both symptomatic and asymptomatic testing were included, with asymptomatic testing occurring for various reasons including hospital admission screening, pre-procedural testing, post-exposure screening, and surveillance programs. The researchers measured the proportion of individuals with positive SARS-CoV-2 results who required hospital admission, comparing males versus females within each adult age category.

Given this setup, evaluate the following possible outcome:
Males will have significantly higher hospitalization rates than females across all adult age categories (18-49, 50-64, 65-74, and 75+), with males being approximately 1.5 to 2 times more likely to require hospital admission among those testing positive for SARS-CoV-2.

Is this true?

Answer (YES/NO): NO